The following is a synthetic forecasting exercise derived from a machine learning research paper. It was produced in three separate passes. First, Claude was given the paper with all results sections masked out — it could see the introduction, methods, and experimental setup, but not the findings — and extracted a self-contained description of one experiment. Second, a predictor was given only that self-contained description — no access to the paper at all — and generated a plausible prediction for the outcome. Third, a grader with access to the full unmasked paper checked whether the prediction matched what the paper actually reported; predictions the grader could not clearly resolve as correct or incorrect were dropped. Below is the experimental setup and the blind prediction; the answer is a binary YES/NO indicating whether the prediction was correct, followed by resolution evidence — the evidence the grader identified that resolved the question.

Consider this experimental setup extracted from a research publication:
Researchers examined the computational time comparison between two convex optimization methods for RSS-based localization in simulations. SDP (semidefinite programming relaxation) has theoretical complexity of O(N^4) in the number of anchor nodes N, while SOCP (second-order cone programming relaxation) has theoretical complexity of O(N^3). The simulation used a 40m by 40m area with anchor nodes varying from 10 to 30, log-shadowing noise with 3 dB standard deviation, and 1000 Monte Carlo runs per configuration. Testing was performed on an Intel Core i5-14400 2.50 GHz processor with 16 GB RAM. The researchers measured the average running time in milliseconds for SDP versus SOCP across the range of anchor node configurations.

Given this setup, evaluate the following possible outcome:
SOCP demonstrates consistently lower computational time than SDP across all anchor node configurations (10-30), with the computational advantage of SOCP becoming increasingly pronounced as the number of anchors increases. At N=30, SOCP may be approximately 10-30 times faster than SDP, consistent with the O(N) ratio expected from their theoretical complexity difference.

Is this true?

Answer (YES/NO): NO